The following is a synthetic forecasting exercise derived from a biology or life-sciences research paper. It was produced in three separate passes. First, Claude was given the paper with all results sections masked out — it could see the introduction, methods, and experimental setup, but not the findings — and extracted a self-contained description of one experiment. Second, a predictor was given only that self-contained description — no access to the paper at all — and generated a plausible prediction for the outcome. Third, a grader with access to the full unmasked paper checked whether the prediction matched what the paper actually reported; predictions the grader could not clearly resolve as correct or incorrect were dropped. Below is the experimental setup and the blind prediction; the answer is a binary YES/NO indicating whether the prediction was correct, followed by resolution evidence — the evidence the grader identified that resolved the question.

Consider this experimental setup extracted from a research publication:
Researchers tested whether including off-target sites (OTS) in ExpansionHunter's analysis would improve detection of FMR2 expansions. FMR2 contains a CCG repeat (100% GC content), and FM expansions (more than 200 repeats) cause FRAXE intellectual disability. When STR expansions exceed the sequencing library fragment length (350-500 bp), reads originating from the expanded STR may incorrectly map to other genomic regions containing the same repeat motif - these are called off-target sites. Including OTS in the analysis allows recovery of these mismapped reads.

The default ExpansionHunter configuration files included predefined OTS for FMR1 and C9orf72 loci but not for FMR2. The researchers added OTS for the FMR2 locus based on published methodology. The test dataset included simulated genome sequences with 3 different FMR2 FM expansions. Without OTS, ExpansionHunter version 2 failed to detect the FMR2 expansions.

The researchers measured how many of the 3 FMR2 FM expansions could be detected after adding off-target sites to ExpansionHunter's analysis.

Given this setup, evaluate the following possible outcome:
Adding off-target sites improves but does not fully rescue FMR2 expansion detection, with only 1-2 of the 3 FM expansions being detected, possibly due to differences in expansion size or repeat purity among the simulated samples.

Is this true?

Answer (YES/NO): YES